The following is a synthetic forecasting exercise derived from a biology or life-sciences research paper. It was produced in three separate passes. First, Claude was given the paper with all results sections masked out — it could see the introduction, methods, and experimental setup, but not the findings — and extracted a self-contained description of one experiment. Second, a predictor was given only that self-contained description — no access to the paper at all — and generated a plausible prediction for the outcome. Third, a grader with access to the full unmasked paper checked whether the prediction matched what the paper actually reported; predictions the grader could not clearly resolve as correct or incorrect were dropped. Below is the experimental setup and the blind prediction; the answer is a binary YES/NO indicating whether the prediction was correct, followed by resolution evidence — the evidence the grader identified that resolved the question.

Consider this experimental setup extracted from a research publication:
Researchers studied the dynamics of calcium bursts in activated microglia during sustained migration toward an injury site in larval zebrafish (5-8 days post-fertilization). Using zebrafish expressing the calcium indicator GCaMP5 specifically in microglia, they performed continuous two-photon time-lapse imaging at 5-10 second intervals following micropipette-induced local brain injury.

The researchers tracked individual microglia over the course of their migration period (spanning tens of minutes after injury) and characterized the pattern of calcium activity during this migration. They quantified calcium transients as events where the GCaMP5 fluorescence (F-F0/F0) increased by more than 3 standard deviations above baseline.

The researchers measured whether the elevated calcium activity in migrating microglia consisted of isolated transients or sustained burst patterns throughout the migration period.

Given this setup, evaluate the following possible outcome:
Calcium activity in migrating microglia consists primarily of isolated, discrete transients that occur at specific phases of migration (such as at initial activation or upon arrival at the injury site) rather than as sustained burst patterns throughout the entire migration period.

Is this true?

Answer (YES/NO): NO